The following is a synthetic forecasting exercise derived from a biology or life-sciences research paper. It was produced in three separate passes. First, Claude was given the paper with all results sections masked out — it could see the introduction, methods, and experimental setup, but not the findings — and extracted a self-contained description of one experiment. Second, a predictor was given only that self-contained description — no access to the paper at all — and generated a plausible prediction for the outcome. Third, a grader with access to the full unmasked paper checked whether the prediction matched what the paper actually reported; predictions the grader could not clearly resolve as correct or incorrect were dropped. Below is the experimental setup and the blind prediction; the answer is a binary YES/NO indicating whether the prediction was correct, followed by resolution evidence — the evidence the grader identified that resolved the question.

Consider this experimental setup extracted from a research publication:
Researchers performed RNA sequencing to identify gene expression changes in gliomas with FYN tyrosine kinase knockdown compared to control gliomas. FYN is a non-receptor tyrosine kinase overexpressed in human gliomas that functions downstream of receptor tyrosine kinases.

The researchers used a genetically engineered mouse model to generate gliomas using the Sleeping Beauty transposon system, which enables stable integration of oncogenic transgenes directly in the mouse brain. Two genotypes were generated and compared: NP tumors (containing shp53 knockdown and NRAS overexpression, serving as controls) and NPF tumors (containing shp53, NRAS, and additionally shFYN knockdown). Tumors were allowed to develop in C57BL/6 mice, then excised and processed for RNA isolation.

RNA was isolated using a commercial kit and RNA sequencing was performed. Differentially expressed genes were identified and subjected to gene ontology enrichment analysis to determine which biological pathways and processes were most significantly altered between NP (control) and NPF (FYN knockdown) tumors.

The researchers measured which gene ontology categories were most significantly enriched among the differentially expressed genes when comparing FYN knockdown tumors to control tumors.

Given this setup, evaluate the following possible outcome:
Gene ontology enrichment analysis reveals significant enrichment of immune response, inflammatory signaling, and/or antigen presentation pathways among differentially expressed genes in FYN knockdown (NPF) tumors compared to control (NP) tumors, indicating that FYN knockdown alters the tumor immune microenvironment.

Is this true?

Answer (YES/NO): YES